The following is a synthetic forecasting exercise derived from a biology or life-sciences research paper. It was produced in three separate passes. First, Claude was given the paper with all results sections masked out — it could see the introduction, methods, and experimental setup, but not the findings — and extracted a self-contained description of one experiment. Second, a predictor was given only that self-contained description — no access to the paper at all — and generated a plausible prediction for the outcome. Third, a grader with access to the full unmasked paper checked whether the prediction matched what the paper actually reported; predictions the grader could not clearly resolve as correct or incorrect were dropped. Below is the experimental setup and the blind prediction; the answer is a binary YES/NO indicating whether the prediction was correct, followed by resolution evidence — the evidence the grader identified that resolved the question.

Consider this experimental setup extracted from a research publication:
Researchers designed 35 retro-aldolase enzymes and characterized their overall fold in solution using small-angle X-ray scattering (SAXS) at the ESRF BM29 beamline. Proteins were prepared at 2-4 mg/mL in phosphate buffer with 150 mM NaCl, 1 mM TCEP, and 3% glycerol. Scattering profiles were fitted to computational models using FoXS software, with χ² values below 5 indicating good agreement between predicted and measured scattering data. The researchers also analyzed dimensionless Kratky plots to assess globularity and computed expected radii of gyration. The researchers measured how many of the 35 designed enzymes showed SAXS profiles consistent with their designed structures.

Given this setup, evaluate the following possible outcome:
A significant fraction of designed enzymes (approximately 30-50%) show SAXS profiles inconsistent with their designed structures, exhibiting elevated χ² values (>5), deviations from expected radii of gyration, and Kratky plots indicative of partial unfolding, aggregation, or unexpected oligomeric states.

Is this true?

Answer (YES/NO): NO